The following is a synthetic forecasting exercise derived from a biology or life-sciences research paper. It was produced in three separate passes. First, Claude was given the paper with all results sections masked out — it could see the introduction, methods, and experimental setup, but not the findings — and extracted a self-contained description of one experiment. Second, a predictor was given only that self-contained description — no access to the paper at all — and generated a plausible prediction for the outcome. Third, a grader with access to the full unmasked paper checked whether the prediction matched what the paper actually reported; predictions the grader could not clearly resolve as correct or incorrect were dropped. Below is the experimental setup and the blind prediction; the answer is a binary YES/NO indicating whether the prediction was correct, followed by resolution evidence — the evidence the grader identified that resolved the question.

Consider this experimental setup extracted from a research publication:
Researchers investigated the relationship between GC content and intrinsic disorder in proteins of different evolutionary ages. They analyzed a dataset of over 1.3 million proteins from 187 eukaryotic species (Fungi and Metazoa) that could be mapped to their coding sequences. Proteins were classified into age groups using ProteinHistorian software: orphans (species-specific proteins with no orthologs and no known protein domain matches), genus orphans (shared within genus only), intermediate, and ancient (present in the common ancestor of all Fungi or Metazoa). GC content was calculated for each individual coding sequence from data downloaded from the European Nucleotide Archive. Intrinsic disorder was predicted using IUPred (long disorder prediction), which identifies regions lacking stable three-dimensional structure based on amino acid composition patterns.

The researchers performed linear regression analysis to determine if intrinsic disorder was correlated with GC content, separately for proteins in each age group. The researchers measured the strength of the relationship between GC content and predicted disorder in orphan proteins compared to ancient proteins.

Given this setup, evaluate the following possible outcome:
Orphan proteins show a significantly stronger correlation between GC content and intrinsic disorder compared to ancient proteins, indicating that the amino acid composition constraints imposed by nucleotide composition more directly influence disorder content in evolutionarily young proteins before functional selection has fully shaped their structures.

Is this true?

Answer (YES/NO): YES